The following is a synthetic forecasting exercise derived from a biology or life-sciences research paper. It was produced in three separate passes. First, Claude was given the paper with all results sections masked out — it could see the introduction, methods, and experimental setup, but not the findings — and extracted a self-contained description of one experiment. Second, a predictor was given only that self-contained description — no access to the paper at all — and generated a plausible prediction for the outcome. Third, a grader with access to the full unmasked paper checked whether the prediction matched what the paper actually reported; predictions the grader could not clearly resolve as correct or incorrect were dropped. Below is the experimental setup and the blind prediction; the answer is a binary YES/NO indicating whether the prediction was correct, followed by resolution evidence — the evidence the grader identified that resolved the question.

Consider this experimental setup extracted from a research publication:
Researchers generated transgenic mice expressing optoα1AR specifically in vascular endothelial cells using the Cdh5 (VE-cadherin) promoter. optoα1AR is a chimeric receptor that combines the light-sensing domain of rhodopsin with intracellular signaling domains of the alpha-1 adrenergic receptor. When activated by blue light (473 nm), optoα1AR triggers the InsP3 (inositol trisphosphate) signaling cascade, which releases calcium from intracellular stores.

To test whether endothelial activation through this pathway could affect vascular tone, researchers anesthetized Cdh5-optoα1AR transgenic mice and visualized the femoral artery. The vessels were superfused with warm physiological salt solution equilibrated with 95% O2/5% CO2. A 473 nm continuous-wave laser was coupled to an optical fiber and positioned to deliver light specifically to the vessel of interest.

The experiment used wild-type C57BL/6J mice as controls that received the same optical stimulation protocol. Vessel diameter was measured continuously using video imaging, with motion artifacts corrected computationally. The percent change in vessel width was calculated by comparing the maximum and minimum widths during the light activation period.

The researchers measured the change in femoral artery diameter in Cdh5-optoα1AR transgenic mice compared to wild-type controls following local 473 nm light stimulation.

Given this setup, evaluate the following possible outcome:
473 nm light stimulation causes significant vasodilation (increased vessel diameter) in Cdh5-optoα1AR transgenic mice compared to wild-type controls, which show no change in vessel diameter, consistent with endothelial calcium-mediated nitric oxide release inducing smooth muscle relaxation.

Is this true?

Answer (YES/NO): NO